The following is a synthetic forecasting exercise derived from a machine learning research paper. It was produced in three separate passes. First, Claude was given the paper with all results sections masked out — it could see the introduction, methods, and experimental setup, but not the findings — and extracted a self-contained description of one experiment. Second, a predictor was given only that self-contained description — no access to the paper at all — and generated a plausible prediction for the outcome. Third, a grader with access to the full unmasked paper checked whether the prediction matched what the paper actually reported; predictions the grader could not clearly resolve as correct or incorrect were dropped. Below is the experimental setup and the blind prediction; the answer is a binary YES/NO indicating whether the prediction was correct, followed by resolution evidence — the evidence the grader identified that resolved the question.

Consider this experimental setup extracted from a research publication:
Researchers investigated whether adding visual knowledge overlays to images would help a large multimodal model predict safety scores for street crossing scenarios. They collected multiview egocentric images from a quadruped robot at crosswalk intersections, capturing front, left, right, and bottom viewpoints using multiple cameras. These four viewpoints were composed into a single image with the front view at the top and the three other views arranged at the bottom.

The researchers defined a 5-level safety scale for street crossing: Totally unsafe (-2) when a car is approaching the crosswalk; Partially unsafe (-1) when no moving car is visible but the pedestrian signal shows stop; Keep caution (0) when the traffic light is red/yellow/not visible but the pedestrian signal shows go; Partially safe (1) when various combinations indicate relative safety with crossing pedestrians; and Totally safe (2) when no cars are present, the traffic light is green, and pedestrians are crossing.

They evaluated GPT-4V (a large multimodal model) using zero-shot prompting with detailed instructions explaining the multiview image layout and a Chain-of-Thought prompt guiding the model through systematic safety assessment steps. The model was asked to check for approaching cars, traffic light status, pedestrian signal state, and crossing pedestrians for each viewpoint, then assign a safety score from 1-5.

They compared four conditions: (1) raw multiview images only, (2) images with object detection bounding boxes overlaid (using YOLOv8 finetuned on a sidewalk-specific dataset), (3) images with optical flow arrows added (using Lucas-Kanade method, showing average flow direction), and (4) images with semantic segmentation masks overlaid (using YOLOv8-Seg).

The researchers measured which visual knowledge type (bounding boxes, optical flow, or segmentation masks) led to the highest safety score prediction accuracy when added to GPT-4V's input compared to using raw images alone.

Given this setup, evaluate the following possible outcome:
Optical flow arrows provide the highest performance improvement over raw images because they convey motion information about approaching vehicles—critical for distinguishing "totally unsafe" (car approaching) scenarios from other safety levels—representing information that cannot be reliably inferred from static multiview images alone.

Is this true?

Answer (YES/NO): YES